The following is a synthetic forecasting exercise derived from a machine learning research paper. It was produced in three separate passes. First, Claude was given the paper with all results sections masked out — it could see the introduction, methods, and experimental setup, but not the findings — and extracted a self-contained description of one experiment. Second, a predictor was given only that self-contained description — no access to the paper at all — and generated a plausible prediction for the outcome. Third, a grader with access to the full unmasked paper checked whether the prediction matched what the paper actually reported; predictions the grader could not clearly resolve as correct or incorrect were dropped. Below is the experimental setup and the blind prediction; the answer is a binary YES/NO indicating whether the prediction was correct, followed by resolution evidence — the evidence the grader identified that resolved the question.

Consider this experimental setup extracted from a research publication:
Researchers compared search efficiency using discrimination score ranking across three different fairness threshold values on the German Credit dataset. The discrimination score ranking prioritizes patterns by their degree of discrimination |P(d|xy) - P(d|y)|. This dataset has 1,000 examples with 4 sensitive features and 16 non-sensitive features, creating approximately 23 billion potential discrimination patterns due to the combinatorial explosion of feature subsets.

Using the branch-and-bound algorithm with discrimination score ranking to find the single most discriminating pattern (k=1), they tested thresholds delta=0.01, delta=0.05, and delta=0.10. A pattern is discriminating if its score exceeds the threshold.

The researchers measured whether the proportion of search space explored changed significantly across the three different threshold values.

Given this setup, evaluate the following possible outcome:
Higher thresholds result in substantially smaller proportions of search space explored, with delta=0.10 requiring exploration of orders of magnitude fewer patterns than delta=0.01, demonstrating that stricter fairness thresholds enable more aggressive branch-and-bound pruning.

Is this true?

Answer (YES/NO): NO